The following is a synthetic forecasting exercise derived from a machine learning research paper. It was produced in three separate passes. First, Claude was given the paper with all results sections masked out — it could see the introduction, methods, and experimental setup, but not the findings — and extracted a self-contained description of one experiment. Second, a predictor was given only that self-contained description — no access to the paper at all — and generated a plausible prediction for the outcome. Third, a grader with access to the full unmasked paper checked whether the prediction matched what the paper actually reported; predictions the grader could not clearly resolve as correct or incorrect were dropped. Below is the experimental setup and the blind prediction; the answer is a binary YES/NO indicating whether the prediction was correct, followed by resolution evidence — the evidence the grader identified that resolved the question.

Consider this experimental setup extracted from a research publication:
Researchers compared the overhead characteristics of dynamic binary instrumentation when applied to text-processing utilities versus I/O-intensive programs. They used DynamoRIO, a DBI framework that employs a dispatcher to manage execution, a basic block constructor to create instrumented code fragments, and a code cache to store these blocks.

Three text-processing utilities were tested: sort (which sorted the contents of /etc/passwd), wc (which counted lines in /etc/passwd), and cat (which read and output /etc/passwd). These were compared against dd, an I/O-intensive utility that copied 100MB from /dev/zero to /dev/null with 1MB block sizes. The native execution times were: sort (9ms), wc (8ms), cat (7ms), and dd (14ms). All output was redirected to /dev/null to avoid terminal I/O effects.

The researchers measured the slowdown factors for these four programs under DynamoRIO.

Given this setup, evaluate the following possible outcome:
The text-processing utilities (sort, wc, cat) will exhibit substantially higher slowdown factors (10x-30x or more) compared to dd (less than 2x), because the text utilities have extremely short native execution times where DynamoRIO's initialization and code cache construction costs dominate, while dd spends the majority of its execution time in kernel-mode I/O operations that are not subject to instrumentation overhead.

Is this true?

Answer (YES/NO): NO